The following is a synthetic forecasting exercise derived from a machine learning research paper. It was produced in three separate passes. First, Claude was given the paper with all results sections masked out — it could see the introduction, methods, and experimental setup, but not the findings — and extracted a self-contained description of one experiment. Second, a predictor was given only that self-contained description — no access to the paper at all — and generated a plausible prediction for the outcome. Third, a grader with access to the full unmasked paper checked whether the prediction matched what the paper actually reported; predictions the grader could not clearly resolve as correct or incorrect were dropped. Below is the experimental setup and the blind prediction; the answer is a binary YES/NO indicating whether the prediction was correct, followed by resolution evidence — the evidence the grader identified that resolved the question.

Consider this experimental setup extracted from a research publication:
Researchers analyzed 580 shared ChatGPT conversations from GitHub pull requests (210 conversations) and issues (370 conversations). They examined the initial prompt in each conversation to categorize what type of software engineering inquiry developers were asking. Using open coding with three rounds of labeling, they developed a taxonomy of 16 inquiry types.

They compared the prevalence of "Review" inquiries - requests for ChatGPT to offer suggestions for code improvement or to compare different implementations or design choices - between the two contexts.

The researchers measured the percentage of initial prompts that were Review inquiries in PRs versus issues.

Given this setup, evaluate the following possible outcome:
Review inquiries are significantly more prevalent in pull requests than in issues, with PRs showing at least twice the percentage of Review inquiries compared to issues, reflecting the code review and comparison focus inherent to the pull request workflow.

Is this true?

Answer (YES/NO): YES